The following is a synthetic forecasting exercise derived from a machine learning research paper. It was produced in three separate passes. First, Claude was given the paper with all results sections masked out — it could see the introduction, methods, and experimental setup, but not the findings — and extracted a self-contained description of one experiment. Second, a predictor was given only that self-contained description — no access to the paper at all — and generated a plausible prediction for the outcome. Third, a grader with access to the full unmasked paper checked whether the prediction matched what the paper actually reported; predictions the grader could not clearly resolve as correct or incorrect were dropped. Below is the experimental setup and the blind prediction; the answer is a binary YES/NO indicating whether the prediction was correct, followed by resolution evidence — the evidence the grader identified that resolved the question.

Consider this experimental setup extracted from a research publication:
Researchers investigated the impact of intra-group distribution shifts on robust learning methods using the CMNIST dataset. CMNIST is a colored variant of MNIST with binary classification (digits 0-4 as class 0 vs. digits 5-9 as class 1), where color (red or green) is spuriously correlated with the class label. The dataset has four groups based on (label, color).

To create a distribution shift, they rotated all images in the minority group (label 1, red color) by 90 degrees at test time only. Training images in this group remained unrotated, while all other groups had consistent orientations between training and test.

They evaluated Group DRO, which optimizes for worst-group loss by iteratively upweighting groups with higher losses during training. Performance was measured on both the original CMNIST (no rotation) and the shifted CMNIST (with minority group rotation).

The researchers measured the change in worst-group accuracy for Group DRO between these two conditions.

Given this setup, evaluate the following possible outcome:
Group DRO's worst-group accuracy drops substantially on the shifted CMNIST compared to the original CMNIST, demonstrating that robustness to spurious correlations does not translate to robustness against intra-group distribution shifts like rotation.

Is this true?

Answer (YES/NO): NO